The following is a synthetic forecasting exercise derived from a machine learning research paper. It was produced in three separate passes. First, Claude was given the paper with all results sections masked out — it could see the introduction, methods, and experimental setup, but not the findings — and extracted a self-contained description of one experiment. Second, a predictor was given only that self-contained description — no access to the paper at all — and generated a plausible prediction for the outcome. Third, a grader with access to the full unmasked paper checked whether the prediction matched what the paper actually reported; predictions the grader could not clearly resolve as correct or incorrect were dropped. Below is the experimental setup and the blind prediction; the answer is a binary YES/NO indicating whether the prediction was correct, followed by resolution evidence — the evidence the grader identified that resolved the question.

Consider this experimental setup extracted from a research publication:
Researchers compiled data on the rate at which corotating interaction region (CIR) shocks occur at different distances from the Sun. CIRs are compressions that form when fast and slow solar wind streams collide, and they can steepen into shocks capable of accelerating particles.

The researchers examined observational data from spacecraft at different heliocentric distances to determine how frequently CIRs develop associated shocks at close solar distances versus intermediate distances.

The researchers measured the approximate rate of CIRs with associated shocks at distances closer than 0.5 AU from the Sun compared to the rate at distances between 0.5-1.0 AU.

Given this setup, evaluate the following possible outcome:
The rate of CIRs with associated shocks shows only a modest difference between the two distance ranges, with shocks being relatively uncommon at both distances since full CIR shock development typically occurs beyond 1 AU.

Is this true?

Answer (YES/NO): NO